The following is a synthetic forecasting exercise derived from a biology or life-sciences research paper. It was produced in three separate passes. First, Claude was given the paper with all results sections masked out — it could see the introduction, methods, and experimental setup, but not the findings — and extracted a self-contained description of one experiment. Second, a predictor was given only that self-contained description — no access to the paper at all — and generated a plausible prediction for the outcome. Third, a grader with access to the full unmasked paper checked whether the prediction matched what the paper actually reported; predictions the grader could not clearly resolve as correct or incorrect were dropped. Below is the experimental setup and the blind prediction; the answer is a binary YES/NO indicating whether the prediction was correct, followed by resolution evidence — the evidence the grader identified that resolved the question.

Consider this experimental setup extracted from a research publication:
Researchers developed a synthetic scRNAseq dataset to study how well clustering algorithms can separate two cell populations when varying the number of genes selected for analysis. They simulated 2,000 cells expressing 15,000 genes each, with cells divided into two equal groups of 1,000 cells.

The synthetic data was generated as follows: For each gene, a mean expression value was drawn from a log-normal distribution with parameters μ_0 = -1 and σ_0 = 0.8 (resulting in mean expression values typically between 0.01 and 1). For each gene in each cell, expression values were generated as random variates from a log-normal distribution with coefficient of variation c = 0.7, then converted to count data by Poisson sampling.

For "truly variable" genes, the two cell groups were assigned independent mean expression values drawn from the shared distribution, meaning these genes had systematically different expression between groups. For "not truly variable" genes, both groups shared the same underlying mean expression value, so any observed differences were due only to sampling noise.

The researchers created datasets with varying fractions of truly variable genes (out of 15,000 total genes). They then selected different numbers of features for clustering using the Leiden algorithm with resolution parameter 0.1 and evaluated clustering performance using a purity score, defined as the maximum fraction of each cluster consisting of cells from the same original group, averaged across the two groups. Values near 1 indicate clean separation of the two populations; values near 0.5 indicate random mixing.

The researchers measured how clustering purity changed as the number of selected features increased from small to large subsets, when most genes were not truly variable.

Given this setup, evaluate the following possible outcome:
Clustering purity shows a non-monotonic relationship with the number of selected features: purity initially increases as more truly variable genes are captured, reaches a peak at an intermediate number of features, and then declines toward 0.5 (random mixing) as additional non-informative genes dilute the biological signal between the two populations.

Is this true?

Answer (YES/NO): YES